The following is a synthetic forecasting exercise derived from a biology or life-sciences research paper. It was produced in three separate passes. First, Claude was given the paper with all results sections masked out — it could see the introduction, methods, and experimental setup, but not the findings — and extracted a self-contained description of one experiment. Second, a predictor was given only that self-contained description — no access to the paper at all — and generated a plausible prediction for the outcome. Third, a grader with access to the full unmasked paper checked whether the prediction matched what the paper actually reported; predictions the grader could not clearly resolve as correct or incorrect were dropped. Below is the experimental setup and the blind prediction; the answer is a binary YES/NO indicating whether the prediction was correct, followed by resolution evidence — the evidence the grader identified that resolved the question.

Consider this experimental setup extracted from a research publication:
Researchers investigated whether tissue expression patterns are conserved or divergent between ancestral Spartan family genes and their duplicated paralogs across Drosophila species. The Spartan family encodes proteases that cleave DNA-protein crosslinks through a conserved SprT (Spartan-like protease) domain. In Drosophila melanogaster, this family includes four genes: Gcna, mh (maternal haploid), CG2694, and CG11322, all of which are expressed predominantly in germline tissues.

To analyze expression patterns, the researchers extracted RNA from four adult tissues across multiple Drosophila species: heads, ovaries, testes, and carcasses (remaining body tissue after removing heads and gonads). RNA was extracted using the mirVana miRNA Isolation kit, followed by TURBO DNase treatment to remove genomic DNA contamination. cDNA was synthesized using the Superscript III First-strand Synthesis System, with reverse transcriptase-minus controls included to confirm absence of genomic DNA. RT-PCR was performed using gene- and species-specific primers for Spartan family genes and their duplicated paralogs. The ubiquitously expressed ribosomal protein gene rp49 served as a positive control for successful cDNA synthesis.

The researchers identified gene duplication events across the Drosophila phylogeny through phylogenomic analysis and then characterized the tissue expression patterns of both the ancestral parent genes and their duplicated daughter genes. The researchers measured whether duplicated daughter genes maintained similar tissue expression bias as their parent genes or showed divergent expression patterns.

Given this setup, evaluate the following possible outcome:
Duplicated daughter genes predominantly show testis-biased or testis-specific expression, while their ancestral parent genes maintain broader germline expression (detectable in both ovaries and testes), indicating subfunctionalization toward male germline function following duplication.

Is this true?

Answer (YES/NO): YES